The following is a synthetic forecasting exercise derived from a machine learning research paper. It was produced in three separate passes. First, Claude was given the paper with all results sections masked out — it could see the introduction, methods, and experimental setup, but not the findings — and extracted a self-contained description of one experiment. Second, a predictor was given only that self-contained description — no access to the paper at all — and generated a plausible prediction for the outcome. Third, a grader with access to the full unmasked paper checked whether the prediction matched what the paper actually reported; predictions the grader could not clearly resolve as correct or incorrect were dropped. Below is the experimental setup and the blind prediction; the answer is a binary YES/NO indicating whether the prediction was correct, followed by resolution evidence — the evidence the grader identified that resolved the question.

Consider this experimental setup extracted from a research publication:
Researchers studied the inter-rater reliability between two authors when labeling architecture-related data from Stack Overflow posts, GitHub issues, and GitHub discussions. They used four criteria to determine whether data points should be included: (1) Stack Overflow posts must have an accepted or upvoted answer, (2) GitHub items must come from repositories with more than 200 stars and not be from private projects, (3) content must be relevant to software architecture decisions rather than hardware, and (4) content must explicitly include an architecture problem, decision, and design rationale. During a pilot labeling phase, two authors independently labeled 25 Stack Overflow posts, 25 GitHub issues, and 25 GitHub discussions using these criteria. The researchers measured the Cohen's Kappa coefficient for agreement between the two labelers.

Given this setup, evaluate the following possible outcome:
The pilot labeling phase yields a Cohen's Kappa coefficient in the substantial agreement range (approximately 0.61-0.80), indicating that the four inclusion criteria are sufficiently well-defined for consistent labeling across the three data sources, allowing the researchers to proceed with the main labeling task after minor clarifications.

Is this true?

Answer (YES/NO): NO